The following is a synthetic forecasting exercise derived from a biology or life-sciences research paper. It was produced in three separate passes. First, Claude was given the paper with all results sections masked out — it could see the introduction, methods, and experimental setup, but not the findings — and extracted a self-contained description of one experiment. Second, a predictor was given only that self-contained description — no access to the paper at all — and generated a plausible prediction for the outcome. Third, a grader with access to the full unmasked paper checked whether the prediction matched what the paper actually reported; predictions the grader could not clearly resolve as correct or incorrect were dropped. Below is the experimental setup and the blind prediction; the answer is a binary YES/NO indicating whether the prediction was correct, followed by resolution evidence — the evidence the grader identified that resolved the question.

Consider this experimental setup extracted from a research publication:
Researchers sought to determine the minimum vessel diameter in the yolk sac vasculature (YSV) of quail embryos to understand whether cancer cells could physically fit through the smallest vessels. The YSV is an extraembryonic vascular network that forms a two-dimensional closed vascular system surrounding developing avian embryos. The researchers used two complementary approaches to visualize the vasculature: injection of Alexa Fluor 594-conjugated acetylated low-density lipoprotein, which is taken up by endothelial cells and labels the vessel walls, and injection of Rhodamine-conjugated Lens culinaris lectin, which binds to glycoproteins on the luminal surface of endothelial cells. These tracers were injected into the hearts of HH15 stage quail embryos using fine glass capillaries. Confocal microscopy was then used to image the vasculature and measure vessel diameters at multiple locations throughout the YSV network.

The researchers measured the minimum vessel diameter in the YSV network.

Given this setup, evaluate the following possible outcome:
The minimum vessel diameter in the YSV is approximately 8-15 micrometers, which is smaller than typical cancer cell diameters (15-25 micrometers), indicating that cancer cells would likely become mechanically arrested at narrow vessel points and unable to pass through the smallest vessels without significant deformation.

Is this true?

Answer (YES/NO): NO